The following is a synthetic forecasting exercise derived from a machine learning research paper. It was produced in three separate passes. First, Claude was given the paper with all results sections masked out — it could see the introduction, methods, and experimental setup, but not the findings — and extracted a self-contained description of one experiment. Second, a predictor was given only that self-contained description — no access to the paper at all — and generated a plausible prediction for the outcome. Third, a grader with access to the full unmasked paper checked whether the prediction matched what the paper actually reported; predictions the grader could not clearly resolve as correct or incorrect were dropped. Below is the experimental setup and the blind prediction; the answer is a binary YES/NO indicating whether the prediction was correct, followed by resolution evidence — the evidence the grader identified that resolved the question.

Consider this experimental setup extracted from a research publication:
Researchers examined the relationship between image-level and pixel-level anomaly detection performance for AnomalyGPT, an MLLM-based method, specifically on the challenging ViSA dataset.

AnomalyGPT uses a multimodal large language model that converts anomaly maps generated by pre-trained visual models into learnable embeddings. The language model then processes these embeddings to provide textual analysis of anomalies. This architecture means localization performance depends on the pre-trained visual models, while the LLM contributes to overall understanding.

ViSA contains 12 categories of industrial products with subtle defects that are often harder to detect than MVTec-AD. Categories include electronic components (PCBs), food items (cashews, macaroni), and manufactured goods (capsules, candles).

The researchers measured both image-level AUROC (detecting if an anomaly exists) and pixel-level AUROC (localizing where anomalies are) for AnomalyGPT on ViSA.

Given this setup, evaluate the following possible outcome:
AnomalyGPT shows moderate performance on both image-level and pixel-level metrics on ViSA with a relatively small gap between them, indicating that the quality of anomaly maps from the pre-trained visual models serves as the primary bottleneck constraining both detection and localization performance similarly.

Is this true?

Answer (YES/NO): NO